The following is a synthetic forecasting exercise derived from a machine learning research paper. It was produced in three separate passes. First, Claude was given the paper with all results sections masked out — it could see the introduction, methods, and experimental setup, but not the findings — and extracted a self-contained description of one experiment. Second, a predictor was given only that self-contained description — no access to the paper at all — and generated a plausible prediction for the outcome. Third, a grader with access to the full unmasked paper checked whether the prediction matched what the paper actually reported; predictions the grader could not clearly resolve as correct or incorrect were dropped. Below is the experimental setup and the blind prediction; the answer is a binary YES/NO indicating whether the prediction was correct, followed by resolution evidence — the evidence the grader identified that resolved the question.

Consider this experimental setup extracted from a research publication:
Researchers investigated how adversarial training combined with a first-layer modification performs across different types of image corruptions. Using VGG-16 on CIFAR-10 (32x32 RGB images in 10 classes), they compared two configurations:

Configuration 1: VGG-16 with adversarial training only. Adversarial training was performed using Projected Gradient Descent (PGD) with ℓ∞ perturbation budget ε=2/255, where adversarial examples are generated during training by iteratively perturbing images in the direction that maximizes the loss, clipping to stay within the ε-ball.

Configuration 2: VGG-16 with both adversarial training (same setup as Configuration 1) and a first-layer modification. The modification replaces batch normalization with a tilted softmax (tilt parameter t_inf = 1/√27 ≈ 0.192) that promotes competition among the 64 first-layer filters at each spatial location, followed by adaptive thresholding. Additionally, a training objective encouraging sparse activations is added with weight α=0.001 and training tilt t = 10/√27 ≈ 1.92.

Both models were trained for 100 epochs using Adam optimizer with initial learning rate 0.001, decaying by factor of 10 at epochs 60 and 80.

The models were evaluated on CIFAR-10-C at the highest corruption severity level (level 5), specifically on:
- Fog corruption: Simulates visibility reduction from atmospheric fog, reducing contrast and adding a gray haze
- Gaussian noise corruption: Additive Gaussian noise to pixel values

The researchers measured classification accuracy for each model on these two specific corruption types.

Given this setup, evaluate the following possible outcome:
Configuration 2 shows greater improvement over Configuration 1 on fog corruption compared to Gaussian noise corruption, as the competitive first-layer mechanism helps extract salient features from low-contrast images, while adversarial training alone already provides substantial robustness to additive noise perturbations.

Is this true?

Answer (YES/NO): YES